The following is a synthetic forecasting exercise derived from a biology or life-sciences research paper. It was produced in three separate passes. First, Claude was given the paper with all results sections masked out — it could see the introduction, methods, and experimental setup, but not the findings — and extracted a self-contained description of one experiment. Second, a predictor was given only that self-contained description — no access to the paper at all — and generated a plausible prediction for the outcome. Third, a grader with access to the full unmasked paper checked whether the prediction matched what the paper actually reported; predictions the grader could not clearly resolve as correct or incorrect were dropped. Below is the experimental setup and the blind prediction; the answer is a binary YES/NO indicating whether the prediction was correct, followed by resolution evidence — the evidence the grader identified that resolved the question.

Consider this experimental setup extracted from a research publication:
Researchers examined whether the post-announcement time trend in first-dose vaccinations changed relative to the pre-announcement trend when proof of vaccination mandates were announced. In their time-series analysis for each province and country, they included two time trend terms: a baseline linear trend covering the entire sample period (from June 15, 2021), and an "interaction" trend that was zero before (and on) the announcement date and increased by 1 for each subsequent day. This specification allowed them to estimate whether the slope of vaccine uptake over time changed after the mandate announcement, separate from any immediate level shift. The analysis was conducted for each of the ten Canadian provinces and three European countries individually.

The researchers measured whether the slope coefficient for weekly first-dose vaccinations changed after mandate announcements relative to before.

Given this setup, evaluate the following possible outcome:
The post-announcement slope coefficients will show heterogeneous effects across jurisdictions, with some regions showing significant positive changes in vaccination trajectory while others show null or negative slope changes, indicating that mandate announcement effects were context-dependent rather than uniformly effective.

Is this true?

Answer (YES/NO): YES